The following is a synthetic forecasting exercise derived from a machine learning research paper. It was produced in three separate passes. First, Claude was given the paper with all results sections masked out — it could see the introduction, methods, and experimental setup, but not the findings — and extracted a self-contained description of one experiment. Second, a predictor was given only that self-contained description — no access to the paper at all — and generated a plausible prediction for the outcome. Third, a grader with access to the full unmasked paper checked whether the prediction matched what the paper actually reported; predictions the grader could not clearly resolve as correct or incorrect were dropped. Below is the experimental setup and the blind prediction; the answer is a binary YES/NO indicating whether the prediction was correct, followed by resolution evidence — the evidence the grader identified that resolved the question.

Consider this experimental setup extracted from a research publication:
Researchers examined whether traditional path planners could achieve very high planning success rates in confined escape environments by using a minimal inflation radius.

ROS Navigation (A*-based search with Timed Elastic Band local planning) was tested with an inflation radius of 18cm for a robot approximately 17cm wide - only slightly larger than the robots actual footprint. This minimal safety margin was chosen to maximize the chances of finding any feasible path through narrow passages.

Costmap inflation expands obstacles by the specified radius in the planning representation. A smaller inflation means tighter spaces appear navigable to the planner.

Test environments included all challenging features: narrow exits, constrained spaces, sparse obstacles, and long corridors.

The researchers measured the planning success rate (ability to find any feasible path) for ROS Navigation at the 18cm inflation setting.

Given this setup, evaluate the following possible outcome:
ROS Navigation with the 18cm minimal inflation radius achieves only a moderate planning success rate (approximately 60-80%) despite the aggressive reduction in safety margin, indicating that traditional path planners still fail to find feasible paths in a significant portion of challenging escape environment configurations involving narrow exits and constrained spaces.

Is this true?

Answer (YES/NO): NO